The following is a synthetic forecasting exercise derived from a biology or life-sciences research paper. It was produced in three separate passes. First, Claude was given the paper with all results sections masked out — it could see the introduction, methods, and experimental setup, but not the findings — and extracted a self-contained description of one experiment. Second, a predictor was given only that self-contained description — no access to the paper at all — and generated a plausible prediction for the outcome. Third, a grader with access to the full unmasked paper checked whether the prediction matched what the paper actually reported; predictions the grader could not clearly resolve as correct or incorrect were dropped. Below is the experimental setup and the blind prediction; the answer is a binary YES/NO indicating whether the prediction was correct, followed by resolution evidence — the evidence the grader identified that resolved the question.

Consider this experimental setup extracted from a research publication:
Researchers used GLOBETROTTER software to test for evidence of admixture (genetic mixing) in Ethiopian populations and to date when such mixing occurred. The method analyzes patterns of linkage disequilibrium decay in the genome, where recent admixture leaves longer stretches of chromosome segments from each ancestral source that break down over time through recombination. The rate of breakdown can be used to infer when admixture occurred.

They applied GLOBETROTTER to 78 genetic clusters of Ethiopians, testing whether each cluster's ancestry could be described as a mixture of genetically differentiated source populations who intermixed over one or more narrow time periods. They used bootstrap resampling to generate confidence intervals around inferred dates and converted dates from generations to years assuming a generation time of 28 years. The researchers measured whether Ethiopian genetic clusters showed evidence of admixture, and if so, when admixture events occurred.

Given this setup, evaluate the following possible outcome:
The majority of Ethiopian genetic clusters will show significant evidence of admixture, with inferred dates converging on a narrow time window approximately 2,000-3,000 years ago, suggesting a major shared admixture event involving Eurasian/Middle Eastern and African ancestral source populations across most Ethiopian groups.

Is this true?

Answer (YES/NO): NO